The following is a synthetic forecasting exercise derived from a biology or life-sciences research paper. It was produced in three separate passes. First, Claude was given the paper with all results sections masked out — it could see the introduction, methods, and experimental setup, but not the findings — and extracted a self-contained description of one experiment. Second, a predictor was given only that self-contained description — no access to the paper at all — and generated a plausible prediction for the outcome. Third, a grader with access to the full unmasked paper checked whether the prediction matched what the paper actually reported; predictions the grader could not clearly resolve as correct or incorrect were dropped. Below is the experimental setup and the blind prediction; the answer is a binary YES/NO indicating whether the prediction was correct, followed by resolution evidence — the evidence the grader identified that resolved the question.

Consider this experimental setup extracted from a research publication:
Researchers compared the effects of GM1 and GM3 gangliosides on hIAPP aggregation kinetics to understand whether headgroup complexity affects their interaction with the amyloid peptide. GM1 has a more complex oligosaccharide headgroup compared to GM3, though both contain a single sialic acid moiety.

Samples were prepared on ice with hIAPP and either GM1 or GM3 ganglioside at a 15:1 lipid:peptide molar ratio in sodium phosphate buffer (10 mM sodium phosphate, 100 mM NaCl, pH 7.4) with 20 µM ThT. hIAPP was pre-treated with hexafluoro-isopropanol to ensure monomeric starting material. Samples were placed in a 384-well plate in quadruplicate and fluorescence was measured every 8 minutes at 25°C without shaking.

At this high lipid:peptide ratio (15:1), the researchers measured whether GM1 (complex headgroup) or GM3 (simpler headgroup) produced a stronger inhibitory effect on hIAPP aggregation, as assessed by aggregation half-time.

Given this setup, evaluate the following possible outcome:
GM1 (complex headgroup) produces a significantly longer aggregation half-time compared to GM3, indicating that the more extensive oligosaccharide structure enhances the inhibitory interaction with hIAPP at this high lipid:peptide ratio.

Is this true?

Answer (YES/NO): NO